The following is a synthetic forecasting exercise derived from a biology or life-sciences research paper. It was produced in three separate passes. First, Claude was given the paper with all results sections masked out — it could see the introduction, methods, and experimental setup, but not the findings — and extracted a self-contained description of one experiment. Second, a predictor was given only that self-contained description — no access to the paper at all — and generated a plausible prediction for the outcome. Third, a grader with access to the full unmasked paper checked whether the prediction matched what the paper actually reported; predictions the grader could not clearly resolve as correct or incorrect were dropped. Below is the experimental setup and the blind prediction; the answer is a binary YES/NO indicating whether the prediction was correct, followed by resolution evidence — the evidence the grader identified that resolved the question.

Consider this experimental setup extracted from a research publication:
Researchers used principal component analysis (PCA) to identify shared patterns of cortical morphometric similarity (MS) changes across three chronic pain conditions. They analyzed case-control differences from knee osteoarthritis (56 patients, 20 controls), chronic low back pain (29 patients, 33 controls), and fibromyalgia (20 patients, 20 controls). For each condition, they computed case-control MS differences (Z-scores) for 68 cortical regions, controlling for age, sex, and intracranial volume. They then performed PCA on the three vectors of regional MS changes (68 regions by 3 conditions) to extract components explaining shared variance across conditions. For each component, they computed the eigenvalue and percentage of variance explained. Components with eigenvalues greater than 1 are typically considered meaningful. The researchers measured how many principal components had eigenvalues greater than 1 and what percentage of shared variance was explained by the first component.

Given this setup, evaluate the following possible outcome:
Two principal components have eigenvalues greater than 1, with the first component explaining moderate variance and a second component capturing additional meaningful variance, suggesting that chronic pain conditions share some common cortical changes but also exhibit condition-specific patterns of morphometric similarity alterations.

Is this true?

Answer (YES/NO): NO